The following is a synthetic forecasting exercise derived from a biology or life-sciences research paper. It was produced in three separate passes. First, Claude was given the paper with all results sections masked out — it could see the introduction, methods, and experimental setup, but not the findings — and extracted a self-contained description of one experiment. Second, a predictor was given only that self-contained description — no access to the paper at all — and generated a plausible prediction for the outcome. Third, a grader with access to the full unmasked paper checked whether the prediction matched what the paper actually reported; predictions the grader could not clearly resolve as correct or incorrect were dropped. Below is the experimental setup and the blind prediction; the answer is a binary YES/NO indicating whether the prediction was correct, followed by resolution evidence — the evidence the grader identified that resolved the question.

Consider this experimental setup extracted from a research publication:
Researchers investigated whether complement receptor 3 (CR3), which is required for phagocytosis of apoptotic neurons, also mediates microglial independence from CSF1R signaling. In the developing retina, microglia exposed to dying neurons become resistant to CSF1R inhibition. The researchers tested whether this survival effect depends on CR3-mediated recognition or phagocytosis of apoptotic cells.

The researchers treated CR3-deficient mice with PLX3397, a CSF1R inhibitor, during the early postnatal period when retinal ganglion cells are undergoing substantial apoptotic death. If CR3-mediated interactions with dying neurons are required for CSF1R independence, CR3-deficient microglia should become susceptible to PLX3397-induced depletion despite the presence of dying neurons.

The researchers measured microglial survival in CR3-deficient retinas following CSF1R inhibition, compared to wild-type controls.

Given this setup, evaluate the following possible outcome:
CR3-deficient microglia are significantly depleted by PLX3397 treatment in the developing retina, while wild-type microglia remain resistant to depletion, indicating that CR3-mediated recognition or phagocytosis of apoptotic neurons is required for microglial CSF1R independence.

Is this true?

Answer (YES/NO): NO